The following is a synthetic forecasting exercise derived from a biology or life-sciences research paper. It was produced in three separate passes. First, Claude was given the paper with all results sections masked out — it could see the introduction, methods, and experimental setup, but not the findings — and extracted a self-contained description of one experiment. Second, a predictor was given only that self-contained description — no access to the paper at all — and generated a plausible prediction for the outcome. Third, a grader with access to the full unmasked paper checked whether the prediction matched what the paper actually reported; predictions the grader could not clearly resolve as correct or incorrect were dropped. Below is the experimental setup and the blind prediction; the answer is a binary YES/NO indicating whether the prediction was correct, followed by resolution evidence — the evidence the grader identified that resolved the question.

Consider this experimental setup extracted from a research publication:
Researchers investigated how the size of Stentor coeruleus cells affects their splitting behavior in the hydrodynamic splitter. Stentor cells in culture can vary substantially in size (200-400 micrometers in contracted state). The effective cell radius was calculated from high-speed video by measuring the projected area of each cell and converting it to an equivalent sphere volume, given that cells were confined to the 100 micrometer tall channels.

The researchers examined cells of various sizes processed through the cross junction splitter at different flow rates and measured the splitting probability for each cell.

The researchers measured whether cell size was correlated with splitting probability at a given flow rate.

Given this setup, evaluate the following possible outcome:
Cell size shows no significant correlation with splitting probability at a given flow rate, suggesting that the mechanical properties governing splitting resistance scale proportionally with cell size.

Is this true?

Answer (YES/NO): NO